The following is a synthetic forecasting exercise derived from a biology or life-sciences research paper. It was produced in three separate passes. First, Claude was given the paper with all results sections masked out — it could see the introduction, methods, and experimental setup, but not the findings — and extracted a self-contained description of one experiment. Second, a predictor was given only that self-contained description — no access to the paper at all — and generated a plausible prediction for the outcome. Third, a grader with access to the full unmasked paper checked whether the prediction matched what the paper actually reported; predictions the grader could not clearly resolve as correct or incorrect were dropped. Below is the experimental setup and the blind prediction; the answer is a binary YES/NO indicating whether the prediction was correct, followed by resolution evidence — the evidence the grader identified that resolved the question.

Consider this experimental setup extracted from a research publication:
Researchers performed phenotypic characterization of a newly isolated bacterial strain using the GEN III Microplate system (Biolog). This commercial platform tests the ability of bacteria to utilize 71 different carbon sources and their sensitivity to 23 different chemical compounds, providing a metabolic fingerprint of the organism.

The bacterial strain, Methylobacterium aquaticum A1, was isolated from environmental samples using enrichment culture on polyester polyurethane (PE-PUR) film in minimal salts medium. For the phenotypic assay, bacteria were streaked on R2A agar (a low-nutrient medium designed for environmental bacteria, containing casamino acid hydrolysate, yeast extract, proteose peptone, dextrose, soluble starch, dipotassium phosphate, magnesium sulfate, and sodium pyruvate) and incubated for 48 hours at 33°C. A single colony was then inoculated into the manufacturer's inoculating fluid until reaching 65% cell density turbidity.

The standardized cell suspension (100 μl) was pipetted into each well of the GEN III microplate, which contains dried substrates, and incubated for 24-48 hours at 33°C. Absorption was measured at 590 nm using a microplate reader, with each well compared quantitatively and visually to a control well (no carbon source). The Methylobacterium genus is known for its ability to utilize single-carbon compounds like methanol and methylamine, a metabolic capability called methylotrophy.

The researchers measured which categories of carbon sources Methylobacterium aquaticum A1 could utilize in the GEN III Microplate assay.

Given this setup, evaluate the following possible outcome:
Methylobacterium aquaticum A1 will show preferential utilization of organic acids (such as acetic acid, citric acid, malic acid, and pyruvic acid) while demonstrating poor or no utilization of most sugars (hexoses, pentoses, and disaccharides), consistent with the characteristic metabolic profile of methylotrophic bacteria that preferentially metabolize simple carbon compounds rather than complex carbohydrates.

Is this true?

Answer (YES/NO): NO